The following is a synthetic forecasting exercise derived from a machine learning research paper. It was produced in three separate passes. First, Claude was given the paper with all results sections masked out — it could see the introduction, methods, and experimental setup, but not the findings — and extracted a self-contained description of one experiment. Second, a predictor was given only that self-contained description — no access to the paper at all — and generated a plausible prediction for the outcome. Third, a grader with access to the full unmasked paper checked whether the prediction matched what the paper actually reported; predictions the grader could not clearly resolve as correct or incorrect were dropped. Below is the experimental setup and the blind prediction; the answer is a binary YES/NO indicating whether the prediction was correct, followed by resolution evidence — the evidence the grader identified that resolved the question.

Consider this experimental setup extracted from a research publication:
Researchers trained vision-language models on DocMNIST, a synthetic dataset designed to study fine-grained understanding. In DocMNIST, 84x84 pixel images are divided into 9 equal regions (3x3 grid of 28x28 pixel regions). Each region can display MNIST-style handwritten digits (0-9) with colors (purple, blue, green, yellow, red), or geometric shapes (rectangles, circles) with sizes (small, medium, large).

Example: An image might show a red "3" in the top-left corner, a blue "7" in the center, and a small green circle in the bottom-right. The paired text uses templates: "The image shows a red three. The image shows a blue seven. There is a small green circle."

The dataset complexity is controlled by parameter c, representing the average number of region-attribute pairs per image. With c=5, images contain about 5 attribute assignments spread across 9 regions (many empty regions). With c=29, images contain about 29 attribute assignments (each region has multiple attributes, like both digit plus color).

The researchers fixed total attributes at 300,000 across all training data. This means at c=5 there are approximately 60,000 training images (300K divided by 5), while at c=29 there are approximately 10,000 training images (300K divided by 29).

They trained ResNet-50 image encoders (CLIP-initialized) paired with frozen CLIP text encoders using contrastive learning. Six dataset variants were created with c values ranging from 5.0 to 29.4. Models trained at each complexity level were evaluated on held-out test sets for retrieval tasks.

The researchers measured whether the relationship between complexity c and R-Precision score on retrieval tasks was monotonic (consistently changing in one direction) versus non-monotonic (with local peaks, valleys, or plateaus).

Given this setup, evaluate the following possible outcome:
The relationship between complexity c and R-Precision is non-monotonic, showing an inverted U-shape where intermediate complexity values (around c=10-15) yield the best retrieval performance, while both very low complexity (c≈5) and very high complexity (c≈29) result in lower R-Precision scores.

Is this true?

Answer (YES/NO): NO